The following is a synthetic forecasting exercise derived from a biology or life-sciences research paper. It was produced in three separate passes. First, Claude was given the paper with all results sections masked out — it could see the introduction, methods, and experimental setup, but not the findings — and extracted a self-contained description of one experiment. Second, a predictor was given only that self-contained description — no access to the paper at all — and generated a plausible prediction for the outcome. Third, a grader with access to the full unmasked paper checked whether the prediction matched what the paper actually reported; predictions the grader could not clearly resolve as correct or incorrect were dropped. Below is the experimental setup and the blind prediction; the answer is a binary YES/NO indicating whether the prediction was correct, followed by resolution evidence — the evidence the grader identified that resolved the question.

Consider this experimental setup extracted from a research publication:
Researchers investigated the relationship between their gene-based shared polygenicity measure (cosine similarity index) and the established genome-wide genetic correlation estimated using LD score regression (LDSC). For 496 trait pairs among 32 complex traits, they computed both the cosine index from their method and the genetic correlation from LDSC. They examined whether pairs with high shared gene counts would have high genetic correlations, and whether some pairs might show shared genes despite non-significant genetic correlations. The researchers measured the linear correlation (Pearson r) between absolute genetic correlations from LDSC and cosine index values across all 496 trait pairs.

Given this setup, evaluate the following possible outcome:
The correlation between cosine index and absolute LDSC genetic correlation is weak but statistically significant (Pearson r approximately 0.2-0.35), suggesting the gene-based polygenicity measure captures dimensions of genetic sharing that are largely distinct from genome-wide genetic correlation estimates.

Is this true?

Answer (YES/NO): YES